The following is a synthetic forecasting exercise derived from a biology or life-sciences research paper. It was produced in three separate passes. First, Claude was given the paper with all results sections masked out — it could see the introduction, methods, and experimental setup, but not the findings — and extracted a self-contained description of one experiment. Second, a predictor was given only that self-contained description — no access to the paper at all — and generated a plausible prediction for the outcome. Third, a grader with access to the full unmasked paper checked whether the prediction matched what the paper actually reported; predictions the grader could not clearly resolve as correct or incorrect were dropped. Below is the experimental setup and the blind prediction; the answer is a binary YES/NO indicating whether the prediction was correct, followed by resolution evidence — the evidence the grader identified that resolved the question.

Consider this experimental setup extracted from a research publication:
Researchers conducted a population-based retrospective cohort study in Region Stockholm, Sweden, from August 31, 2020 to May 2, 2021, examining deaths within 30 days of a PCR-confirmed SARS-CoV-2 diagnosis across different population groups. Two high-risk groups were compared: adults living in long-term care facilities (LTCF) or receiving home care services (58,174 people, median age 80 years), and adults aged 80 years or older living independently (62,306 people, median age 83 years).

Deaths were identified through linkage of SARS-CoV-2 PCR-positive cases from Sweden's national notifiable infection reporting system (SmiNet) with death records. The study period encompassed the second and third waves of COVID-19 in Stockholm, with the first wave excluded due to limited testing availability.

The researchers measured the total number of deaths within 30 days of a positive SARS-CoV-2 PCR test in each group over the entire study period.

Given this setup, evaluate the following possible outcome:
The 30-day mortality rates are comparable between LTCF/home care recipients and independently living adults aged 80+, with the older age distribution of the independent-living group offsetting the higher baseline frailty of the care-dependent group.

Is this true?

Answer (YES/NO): NO